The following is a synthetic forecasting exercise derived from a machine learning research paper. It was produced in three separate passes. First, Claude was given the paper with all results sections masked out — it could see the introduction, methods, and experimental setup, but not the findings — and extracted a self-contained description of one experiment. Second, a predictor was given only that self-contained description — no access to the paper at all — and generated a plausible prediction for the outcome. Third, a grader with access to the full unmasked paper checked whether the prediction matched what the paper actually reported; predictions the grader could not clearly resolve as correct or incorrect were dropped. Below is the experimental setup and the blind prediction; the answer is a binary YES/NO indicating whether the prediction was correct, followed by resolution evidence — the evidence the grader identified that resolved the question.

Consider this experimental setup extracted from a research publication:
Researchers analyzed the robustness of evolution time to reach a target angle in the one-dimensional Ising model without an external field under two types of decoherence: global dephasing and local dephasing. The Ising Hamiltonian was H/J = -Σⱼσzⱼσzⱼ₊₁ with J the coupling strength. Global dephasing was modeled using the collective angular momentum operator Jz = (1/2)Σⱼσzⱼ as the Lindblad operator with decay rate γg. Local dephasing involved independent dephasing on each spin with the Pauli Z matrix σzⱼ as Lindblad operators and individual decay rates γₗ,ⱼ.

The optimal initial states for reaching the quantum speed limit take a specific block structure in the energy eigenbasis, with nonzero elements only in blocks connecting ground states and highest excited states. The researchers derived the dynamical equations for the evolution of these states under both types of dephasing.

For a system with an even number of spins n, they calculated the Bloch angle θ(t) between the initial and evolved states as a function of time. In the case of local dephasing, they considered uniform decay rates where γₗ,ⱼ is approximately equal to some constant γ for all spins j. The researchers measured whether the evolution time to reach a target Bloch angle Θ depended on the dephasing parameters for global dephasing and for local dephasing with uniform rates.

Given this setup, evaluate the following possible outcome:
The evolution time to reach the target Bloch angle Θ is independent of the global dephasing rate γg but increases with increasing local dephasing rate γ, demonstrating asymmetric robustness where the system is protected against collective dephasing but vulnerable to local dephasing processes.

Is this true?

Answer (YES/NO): NO